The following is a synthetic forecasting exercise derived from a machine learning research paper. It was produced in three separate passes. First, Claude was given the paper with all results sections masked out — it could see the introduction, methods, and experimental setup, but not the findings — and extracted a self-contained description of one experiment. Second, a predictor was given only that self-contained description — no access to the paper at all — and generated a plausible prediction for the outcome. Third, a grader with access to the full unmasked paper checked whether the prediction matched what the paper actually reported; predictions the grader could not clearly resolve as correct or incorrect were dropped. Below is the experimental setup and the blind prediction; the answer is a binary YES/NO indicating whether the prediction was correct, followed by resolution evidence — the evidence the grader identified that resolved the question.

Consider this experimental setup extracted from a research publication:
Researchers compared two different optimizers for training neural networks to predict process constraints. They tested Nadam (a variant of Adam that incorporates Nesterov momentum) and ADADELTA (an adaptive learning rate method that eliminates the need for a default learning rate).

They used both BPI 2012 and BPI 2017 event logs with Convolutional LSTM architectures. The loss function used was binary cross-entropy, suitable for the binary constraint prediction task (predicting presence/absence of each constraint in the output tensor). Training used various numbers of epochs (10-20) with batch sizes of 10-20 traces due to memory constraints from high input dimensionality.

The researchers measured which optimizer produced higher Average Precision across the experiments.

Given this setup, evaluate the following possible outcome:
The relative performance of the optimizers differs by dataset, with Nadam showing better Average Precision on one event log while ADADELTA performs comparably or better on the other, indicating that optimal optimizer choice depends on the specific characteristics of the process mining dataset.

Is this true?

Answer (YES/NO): NO